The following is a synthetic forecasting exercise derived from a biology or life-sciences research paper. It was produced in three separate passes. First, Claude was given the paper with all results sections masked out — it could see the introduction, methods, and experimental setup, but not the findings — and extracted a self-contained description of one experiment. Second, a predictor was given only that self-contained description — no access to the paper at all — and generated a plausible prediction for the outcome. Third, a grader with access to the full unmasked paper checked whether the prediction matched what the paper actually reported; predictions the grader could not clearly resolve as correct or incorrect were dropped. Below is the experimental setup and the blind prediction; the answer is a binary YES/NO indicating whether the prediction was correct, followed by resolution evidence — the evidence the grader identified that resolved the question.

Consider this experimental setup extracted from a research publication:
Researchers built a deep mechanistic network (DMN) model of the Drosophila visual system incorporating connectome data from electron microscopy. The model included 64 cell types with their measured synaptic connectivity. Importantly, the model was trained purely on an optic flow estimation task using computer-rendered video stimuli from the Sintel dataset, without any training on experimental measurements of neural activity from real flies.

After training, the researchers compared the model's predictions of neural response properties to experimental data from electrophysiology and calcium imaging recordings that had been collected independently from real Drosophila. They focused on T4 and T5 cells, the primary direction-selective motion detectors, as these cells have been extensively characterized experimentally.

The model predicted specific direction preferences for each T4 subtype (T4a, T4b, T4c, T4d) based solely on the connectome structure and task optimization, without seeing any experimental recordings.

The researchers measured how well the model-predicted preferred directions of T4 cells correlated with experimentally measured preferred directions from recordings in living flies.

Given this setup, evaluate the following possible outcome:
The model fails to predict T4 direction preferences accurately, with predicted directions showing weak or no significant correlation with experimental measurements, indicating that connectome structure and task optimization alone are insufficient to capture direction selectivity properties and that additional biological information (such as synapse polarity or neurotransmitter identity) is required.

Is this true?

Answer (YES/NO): NO